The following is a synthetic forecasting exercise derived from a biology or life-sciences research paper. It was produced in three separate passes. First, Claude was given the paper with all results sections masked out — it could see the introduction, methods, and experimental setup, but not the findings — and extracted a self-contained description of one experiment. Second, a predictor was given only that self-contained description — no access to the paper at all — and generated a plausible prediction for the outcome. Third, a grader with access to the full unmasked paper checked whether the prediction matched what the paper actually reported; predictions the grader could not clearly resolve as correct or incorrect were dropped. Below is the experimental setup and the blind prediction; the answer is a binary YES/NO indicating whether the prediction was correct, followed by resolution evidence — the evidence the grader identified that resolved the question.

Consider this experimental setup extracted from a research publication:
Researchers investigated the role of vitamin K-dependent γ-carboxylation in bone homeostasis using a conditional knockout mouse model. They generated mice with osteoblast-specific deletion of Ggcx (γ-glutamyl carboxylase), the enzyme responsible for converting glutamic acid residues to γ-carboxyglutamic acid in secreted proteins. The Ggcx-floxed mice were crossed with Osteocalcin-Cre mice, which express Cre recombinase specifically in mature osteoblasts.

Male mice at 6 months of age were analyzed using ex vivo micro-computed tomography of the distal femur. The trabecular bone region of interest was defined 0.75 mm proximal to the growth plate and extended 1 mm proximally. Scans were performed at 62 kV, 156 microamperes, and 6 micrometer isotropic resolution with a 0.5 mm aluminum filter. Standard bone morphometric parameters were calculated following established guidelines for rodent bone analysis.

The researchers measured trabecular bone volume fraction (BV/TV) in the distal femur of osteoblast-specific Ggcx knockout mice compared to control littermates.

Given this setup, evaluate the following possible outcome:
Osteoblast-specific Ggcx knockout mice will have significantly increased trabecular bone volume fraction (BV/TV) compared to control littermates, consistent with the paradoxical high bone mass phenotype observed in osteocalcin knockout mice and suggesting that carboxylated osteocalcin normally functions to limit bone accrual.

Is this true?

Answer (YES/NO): NO